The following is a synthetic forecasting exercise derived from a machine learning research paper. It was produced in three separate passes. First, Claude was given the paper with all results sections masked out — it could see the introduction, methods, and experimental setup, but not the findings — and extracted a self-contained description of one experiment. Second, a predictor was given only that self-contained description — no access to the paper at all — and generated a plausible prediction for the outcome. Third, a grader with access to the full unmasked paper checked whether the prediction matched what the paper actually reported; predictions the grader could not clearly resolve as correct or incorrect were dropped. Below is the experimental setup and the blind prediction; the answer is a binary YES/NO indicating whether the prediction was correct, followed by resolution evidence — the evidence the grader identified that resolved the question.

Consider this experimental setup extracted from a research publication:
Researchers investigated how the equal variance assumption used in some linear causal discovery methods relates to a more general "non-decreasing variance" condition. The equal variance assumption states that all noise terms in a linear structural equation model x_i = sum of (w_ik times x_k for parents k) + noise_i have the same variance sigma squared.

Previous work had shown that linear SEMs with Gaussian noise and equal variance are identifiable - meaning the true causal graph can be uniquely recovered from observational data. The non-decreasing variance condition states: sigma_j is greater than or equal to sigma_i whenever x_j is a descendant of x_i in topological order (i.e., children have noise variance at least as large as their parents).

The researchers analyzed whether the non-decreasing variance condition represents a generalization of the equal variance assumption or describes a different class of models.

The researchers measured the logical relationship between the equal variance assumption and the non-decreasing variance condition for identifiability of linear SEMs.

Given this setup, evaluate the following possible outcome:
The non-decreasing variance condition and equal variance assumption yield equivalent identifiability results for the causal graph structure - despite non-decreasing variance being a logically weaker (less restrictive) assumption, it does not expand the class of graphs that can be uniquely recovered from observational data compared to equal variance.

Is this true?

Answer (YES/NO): NO